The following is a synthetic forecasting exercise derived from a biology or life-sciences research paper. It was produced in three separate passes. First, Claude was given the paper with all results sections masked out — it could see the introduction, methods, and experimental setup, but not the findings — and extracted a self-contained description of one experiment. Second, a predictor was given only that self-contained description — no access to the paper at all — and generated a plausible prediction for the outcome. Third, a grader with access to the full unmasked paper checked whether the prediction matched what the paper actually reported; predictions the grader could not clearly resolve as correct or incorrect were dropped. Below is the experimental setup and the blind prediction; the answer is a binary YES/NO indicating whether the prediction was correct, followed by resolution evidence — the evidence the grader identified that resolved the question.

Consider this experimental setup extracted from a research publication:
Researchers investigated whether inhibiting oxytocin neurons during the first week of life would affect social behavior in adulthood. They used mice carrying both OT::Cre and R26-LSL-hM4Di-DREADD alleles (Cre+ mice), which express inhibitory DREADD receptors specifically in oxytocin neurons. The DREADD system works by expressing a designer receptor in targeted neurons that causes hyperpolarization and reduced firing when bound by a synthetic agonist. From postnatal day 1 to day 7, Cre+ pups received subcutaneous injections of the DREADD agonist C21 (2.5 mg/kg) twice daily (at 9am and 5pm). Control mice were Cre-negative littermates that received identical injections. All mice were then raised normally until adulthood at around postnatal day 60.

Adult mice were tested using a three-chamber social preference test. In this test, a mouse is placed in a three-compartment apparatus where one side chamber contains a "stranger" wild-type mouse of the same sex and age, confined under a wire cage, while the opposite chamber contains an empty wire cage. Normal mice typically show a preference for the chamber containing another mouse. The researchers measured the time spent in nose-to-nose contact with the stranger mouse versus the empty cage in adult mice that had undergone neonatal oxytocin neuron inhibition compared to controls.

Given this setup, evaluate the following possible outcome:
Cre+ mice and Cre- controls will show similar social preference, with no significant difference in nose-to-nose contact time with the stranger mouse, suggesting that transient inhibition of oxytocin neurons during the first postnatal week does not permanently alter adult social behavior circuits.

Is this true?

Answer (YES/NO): NO